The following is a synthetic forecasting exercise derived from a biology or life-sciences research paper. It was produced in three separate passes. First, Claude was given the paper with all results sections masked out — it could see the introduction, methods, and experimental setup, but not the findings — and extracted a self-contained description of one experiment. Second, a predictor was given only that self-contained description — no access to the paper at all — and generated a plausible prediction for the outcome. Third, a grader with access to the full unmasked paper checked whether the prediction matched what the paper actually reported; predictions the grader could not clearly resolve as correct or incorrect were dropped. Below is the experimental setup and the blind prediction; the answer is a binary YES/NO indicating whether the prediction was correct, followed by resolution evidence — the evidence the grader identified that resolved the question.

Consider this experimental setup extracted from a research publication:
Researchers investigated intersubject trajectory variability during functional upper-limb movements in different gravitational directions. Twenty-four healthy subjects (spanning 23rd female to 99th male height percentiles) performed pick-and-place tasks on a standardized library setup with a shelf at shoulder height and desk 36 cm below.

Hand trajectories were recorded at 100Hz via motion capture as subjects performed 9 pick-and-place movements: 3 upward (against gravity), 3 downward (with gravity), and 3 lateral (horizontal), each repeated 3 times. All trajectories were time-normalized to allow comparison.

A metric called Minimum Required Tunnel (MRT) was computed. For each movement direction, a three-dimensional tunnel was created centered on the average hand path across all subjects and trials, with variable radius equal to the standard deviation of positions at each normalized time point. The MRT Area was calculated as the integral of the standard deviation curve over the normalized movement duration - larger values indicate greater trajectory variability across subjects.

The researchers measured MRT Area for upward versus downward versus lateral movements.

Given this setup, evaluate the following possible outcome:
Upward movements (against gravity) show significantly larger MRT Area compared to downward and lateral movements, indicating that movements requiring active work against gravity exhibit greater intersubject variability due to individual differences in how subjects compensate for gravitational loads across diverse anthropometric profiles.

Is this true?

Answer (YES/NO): NO